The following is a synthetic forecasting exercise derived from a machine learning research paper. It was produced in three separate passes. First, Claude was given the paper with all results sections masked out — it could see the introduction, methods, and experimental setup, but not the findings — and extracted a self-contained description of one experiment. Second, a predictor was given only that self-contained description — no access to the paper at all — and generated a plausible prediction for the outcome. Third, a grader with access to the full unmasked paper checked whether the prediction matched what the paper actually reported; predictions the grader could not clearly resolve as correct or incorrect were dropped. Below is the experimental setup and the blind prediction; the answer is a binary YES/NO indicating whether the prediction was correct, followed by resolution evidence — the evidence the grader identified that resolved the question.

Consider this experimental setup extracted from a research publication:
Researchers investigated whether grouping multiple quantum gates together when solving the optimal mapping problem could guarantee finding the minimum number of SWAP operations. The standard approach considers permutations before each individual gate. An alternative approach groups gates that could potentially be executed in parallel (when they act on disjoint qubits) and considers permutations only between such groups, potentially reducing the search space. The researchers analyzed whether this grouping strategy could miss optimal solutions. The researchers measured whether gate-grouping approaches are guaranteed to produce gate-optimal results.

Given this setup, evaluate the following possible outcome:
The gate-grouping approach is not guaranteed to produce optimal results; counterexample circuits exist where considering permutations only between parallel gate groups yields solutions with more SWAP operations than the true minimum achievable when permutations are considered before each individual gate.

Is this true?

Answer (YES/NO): YES